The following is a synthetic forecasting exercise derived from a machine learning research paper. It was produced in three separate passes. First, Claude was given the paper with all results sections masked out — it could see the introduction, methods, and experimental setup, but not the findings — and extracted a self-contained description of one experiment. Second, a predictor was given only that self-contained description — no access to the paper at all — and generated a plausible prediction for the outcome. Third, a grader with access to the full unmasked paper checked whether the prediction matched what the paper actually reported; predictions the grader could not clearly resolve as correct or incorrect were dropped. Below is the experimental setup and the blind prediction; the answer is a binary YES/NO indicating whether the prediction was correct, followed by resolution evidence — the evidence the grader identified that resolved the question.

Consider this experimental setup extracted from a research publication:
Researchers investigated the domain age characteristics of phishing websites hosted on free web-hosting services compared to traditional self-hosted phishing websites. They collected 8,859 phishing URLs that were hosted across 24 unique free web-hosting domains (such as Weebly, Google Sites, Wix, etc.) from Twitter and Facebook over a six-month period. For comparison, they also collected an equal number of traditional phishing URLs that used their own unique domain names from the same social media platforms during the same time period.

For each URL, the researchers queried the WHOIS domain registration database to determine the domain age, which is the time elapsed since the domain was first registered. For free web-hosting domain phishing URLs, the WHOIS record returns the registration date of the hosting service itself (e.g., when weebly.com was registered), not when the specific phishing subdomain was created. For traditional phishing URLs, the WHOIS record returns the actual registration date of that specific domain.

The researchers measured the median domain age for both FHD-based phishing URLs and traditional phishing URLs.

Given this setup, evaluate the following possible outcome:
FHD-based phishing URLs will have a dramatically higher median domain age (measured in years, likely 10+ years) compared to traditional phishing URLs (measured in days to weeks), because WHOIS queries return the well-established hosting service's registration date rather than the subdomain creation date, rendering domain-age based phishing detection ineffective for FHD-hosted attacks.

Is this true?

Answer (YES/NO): NO